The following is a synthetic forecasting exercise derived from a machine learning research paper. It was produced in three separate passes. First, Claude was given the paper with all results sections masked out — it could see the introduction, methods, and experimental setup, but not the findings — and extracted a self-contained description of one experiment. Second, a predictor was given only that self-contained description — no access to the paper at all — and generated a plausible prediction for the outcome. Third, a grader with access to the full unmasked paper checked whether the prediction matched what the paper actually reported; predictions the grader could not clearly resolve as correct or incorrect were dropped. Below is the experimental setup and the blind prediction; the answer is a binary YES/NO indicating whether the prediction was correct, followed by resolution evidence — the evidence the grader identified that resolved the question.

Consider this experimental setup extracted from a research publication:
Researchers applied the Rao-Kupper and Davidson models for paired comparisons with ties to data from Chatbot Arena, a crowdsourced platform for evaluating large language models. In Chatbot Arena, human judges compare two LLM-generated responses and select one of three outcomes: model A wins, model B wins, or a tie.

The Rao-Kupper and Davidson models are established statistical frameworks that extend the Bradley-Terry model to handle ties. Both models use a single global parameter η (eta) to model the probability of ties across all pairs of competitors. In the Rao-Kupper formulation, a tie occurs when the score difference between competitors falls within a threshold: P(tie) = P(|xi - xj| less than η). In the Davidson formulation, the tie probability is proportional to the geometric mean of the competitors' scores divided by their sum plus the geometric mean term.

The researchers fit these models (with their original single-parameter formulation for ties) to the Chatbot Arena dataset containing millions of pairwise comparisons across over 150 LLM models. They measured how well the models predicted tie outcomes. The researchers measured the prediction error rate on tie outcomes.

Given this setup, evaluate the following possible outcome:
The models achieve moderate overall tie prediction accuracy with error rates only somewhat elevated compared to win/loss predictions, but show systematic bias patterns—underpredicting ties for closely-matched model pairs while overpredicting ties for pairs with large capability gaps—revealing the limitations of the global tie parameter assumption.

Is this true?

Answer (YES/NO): NO